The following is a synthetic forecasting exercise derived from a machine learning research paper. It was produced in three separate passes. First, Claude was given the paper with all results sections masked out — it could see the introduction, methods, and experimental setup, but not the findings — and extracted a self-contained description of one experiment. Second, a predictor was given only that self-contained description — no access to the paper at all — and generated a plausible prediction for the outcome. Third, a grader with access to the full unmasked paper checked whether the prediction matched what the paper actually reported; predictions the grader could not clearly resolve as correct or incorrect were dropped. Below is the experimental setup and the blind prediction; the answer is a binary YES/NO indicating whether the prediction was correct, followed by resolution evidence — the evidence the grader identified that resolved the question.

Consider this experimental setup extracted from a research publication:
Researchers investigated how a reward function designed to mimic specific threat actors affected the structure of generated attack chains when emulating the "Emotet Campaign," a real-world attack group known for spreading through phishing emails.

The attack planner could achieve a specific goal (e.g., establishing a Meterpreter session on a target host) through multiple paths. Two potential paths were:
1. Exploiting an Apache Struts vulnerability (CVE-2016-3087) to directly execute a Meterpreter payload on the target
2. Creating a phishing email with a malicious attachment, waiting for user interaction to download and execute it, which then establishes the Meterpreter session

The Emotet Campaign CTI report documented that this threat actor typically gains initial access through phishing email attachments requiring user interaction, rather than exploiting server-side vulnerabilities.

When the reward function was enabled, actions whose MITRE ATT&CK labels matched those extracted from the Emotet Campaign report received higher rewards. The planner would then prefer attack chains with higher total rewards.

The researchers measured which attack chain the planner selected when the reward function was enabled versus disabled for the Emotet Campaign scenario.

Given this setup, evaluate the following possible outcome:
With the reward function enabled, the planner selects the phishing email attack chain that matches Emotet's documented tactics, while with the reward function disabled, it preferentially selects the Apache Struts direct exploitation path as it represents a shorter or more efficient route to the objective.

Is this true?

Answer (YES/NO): YES